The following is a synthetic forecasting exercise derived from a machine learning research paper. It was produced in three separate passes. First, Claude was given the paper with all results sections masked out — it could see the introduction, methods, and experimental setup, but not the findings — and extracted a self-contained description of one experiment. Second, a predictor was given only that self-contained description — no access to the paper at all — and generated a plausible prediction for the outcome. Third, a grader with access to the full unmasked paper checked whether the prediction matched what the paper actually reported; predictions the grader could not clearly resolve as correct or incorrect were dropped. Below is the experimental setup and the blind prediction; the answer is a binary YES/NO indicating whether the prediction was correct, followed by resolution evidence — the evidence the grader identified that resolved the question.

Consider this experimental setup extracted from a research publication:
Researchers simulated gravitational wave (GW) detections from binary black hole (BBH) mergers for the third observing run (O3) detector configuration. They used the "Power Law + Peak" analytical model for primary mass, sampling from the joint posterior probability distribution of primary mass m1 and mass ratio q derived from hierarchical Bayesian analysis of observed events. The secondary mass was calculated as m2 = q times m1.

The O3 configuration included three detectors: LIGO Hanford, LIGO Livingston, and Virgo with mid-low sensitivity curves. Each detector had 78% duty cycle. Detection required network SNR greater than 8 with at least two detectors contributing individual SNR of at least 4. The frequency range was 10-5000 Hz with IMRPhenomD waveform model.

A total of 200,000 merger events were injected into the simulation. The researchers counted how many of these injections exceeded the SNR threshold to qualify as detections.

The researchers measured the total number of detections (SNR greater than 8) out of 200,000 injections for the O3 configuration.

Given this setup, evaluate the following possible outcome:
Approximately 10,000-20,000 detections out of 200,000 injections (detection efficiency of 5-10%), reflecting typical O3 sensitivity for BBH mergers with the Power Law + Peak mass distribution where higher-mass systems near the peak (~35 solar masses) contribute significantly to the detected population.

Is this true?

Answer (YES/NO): NO